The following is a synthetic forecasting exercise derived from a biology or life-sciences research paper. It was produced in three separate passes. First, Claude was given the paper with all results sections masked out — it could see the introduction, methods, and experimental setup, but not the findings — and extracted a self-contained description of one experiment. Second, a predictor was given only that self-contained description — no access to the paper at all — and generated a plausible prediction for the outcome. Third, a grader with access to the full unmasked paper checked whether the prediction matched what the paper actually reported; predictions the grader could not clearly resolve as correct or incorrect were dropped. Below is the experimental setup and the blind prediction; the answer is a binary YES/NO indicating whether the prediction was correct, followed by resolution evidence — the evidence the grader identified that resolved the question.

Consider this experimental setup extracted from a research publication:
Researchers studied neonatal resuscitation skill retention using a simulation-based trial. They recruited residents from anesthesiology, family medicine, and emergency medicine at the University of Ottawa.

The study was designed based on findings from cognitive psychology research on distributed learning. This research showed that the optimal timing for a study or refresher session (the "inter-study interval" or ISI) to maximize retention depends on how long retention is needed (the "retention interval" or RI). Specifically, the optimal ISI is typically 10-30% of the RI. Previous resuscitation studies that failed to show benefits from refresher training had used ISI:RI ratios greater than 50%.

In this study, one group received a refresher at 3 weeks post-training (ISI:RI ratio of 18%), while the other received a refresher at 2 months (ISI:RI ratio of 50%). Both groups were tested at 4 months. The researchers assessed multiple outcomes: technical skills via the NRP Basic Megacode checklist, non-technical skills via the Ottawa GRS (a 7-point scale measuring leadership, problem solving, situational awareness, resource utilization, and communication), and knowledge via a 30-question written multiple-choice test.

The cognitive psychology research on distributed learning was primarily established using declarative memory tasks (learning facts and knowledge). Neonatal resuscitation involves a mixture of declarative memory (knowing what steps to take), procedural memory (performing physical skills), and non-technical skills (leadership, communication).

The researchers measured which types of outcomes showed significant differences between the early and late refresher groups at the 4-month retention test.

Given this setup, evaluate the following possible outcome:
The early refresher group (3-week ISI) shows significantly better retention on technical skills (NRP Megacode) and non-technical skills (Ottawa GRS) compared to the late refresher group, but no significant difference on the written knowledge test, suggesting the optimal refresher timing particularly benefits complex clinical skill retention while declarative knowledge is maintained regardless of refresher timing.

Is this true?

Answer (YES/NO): YES